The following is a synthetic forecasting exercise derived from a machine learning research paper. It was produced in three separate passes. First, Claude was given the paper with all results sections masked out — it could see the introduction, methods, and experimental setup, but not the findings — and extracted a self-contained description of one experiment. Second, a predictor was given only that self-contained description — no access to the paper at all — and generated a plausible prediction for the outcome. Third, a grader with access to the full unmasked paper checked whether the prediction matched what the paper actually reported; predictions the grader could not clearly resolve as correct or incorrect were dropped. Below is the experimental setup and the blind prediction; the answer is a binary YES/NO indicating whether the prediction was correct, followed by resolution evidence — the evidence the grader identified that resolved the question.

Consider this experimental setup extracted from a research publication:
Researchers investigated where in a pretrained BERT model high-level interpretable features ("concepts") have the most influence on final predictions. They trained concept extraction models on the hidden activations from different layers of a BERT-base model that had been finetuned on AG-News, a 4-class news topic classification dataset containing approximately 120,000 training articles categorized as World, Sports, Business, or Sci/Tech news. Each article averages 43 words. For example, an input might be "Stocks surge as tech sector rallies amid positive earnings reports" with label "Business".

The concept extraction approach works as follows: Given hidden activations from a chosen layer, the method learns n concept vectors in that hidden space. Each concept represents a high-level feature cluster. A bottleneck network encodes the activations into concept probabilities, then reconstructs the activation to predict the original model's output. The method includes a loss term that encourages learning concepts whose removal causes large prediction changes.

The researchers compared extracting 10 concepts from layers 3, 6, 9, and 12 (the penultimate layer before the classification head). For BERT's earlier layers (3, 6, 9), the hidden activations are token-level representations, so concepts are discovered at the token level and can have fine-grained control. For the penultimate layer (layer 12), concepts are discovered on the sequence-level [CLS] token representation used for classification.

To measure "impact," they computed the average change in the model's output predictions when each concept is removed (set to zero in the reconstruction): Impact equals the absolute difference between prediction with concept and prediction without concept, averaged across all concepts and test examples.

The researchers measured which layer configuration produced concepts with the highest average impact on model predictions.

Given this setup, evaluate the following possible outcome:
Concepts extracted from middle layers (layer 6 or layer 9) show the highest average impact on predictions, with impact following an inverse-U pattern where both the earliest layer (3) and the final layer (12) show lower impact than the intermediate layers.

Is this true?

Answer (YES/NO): NO